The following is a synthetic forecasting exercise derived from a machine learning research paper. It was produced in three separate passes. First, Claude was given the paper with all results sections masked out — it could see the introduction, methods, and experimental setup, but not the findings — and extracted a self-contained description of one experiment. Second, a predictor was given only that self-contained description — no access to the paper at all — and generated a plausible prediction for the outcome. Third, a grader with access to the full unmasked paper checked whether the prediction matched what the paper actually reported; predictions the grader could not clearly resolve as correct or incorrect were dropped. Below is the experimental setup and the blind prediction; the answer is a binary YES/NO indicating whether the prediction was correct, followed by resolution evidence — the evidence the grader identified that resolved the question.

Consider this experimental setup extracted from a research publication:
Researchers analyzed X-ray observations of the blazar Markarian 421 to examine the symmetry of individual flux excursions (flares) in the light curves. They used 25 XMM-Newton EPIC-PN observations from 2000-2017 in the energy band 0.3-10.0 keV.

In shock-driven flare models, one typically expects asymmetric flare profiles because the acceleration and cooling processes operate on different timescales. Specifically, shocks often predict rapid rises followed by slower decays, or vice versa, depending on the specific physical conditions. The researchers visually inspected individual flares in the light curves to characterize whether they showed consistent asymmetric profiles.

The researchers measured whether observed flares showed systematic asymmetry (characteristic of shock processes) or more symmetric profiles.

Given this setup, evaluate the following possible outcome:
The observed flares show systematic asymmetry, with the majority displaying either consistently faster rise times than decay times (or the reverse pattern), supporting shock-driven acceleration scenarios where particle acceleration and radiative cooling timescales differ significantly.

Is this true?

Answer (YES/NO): NO